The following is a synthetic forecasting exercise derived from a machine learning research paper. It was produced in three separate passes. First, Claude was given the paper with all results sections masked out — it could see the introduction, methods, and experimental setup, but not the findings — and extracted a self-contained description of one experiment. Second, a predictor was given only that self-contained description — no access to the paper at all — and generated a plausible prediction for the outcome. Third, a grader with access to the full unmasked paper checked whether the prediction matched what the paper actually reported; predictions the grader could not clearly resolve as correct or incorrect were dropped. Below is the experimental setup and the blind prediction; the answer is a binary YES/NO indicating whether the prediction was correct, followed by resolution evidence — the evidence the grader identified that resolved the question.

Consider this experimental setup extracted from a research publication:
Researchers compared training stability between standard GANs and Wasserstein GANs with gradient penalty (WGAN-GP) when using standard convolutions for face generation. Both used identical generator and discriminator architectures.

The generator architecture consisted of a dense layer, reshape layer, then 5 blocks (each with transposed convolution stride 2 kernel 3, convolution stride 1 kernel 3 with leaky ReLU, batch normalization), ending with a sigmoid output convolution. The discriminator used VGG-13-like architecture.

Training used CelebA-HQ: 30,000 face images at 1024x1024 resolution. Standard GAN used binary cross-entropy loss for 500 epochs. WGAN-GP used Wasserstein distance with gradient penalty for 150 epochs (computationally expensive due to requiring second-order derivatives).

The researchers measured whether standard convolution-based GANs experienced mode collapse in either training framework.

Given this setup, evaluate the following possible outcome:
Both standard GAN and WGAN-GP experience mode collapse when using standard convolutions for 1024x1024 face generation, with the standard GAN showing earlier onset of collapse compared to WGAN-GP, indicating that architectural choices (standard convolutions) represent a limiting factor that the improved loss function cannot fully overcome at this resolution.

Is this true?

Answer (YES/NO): NO